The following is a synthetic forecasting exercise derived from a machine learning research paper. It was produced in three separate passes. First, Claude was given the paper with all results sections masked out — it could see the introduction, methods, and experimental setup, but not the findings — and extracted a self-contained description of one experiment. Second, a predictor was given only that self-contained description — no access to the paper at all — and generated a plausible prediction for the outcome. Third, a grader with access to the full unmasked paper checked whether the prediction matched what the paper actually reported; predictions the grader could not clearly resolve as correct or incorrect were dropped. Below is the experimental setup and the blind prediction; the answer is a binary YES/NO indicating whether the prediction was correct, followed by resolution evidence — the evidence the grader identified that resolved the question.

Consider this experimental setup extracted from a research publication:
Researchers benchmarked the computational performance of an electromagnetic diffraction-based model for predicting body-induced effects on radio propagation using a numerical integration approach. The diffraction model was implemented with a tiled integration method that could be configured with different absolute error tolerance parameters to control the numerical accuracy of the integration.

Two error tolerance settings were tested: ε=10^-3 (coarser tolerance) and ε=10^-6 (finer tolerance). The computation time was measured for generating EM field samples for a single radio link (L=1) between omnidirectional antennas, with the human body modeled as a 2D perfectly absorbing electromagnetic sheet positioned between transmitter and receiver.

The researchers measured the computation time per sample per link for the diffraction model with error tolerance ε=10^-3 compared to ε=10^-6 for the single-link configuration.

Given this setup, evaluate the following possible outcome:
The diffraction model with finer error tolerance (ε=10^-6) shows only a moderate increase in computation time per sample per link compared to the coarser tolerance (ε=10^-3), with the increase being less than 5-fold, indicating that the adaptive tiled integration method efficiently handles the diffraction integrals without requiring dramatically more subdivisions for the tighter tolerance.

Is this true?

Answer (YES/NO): NO